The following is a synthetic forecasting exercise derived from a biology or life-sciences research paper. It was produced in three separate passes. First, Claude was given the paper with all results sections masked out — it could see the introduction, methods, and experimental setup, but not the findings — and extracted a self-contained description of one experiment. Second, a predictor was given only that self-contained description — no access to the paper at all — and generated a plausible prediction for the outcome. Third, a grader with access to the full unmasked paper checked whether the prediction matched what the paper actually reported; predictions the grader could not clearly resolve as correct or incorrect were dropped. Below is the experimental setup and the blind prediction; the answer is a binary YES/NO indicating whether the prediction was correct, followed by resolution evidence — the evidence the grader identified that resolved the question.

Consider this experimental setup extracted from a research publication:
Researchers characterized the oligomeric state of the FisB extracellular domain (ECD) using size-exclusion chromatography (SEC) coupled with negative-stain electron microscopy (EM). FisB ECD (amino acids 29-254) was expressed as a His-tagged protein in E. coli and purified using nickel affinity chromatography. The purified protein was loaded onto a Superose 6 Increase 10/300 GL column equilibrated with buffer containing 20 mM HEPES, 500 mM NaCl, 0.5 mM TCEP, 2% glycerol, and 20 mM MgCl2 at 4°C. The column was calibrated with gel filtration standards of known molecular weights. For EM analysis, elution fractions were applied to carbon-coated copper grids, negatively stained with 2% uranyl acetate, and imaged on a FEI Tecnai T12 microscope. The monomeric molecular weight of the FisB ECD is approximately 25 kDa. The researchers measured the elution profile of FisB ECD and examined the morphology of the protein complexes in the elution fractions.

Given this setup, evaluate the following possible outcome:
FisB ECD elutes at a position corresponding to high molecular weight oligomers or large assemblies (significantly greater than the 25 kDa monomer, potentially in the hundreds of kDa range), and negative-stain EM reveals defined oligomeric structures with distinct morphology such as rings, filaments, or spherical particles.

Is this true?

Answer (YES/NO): YES